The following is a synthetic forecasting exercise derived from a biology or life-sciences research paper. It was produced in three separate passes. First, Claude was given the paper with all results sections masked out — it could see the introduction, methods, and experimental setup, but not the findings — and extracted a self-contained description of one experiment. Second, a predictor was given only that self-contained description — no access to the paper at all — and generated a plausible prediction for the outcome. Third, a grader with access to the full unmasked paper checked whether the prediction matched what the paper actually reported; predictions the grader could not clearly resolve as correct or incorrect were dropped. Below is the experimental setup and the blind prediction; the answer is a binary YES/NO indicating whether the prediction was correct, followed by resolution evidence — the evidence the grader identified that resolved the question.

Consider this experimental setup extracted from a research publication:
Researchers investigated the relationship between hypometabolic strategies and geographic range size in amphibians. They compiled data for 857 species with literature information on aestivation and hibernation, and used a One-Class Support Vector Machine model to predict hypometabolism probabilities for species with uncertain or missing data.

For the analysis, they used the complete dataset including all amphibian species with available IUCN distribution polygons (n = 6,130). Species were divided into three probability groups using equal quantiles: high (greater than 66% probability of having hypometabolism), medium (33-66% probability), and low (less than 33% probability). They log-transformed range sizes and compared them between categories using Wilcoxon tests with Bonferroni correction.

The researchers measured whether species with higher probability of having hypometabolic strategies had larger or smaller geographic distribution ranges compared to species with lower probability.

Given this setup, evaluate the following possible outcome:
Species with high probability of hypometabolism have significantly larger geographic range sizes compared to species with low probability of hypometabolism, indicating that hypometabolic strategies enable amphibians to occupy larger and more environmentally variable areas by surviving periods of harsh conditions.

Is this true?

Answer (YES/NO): YES